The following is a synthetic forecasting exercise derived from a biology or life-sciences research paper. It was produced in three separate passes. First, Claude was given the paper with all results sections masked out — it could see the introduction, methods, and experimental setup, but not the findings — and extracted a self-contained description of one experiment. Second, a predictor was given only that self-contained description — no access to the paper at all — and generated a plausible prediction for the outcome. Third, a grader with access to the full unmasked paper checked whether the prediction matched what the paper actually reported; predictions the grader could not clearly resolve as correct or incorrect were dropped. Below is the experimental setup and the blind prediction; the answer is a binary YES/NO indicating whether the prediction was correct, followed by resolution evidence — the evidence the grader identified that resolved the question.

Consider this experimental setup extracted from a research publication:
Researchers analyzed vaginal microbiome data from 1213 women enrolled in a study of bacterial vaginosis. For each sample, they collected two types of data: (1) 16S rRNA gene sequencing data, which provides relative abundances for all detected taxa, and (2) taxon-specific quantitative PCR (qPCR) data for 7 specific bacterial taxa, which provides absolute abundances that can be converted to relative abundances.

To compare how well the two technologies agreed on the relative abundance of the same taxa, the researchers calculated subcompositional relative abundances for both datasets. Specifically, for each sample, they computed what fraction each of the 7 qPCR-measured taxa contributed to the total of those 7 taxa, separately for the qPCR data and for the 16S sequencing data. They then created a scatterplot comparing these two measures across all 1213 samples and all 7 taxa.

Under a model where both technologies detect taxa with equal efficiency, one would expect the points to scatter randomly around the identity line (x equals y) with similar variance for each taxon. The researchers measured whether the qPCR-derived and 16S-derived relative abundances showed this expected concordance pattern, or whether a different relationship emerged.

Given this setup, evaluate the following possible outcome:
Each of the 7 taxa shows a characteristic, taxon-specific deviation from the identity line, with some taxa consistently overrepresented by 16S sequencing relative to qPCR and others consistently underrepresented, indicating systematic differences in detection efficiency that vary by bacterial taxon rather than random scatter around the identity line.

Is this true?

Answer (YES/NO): YES